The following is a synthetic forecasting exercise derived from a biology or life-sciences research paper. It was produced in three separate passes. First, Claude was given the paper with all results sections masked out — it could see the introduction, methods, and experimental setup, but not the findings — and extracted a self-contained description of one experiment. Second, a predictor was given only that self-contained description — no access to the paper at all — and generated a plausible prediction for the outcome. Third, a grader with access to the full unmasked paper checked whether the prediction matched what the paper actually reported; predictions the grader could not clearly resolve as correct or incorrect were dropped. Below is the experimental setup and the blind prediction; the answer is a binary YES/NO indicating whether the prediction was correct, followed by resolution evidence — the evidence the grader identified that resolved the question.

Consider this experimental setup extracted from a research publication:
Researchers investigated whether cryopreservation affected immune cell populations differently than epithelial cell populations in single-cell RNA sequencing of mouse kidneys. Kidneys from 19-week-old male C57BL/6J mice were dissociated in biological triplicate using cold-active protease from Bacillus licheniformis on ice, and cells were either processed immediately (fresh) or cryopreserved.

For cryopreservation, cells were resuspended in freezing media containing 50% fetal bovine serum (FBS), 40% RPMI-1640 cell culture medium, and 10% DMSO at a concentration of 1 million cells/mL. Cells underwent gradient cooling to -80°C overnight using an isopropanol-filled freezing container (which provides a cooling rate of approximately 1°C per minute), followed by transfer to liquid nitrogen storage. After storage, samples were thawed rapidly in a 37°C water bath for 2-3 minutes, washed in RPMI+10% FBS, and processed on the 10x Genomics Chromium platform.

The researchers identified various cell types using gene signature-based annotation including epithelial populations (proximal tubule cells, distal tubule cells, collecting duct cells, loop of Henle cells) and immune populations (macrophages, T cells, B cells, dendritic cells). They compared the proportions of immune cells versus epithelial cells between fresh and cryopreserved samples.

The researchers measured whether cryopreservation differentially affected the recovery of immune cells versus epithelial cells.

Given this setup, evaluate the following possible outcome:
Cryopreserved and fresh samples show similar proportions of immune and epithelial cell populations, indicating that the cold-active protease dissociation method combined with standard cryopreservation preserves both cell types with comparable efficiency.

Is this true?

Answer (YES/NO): NO